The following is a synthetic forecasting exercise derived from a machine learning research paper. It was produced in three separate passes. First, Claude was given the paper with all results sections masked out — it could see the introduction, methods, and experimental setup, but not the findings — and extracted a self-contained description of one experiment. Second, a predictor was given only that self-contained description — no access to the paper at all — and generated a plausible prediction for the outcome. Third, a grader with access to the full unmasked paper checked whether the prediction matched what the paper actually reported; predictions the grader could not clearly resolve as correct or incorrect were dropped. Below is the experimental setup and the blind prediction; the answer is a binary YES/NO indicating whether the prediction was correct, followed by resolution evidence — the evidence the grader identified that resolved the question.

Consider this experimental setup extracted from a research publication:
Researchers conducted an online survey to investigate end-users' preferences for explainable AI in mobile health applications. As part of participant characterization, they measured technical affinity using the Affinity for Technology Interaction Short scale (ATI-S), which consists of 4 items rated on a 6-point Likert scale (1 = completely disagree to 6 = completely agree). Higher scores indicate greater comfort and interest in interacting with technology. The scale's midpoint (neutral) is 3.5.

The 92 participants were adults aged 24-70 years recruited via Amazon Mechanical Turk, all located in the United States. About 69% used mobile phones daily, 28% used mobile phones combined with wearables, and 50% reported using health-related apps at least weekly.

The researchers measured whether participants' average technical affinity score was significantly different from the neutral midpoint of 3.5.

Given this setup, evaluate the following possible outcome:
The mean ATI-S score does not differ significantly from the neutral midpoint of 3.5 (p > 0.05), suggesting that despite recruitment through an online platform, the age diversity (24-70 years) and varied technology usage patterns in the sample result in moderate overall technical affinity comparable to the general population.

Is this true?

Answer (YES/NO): NO